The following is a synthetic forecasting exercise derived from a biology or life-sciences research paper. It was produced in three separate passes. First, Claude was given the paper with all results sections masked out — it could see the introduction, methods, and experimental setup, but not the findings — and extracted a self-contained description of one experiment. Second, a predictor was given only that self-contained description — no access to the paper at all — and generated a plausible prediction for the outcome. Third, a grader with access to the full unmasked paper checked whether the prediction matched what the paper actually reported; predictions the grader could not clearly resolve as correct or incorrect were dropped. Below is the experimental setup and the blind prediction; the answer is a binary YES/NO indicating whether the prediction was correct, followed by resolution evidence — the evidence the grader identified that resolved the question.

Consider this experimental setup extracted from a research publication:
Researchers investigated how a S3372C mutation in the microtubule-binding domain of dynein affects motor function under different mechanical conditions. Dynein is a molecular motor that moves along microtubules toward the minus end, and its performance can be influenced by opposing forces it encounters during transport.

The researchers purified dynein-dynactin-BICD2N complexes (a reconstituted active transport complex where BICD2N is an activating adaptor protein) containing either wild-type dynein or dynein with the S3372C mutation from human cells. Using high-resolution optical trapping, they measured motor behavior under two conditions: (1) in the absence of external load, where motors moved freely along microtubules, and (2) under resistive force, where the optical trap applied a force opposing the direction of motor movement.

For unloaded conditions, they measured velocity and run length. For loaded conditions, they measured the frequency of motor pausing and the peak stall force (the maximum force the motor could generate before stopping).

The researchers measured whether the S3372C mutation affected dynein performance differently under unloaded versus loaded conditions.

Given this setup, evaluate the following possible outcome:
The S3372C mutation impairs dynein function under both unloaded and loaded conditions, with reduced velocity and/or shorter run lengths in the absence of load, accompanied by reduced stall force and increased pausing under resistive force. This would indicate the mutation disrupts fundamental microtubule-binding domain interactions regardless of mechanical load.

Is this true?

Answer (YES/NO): NO